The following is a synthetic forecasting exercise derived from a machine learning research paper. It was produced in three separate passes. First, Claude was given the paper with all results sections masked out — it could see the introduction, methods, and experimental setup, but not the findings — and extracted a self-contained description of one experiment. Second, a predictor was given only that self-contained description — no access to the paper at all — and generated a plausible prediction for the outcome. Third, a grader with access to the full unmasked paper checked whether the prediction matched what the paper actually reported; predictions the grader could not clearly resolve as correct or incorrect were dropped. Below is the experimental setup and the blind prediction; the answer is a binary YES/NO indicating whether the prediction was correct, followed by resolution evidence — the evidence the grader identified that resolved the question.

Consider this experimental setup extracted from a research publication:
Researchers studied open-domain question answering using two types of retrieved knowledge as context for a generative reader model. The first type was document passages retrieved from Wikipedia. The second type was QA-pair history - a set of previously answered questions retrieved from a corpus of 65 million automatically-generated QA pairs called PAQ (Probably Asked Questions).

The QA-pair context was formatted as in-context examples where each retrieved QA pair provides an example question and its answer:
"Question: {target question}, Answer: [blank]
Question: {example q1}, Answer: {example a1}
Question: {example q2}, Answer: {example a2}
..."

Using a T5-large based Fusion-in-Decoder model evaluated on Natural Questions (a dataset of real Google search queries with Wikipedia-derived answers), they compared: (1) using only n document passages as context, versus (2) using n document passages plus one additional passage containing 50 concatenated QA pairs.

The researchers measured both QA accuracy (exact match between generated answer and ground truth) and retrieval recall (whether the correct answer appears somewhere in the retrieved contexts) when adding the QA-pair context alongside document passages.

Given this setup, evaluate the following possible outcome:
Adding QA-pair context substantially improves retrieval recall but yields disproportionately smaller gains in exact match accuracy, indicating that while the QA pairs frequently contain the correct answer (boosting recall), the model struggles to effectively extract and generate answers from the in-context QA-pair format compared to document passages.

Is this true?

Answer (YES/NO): NO